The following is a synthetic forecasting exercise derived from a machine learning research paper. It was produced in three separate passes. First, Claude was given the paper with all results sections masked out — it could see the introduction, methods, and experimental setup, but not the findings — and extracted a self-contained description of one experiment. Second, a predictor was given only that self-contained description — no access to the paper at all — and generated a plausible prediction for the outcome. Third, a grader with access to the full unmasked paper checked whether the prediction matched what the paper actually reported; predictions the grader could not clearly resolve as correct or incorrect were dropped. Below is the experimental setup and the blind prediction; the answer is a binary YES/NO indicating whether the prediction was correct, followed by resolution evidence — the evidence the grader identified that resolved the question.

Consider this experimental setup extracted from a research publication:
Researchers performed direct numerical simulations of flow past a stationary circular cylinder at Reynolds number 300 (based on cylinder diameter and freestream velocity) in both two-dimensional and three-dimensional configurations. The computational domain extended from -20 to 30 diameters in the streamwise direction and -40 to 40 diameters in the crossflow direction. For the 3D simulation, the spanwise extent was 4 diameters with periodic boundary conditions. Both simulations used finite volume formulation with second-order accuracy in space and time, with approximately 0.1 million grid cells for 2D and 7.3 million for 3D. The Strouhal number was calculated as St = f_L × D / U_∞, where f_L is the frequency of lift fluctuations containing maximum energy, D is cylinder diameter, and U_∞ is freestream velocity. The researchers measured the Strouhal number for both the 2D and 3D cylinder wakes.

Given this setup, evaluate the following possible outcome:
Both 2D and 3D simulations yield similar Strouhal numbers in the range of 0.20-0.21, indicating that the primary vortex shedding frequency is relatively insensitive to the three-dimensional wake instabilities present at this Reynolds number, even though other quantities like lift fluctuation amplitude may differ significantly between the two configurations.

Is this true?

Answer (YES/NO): NO